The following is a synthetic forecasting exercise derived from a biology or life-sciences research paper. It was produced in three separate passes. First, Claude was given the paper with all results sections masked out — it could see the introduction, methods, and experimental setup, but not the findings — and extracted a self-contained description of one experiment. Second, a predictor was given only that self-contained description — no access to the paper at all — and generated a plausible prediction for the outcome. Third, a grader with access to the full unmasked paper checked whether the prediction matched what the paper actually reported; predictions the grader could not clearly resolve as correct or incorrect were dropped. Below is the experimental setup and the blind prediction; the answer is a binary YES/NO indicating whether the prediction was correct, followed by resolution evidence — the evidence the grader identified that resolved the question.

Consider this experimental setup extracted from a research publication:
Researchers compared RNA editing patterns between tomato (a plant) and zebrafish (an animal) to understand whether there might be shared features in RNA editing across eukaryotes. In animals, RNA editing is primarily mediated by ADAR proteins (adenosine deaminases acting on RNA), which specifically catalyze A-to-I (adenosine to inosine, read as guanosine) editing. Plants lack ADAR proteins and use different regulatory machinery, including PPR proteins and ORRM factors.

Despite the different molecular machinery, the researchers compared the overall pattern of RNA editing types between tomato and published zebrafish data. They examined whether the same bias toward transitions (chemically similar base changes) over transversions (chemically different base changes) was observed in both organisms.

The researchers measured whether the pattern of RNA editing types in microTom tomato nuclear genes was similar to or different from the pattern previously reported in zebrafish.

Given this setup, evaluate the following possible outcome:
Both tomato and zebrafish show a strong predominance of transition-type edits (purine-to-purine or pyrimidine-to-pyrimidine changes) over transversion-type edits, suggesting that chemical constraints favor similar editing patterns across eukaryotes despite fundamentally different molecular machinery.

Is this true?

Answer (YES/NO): YES